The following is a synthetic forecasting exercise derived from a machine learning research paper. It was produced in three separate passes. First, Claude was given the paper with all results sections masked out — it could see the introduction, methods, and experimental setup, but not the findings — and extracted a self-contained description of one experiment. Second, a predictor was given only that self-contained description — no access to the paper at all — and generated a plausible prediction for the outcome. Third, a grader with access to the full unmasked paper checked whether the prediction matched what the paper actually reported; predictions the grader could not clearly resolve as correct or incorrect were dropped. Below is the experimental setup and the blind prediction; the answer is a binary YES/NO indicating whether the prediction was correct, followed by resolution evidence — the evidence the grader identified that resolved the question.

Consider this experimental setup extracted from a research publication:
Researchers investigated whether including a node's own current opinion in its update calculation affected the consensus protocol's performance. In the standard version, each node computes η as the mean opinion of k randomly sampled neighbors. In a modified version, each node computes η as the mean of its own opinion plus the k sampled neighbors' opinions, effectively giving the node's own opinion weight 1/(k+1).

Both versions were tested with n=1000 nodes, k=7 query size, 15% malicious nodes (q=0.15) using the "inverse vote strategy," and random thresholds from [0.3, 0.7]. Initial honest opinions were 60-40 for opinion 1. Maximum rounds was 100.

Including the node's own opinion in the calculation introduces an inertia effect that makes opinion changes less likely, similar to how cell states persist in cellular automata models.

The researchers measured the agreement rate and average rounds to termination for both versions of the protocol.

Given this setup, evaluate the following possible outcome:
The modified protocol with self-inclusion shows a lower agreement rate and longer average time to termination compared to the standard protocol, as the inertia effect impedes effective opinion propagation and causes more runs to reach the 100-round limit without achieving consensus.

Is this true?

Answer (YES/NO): NO